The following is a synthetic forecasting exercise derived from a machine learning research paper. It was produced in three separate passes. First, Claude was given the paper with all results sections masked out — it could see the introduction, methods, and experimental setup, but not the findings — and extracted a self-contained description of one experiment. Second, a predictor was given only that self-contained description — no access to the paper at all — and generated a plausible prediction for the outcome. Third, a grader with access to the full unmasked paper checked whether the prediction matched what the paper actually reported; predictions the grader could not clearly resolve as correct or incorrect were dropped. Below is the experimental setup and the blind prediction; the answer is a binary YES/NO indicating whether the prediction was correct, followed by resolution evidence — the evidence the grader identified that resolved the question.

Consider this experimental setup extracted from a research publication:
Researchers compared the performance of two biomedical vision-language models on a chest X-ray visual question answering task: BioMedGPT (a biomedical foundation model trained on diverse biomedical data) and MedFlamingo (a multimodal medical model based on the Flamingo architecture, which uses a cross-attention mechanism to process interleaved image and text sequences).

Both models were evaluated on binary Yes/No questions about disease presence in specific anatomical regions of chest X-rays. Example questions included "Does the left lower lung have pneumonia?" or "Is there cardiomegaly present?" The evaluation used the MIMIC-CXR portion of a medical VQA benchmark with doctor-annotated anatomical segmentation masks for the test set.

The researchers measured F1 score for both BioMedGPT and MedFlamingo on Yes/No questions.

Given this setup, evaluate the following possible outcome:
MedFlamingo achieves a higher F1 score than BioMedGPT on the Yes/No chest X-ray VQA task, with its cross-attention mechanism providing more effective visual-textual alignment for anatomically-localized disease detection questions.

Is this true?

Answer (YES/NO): NO